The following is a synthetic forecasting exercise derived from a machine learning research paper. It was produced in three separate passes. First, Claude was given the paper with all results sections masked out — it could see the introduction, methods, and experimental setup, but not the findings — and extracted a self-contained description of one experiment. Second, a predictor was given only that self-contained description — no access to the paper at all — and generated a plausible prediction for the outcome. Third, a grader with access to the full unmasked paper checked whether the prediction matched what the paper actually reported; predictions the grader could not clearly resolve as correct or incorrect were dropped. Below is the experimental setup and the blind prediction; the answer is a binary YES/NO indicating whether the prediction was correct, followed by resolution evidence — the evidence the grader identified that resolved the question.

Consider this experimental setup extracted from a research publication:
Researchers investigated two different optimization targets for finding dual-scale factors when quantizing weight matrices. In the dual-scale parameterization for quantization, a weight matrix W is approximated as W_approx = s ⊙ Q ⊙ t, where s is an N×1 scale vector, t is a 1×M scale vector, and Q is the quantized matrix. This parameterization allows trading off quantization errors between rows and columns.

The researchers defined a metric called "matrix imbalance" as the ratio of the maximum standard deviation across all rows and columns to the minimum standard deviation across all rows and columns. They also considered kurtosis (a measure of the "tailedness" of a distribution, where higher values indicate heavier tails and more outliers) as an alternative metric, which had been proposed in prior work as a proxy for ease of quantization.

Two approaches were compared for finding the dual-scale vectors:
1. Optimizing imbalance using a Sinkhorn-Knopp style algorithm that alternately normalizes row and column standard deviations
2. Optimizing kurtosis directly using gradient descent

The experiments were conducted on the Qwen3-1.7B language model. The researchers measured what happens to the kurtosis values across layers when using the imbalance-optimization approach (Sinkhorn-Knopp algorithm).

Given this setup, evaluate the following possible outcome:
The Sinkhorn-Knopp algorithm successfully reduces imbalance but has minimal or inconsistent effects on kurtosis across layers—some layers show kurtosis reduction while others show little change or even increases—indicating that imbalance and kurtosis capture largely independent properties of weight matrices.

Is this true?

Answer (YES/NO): NO